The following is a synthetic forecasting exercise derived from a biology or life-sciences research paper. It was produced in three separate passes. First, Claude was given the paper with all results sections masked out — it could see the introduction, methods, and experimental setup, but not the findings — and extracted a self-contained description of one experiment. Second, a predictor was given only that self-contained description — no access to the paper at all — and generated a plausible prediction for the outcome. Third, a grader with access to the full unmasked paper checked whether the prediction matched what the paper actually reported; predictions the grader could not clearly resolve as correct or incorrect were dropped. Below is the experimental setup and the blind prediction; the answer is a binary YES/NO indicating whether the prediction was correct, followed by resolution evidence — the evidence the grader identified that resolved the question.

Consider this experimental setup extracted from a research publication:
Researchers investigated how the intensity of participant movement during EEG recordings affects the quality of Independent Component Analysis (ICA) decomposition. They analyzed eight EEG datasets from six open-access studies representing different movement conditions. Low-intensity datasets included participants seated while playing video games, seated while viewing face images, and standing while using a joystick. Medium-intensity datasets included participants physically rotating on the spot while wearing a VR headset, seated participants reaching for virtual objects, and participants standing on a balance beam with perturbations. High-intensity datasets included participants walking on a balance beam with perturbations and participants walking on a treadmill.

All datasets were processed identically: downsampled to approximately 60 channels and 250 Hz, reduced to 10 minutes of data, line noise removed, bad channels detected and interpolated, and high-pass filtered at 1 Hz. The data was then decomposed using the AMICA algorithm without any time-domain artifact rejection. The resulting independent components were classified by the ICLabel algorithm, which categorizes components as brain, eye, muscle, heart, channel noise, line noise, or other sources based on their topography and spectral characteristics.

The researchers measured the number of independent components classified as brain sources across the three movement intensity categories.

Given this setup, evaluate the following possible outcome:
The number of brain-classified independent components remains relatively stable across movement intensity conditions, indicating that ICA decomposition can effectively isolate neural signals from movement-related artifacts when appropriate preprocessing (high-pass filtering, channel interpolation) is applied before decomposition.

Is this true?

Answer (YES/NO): YES